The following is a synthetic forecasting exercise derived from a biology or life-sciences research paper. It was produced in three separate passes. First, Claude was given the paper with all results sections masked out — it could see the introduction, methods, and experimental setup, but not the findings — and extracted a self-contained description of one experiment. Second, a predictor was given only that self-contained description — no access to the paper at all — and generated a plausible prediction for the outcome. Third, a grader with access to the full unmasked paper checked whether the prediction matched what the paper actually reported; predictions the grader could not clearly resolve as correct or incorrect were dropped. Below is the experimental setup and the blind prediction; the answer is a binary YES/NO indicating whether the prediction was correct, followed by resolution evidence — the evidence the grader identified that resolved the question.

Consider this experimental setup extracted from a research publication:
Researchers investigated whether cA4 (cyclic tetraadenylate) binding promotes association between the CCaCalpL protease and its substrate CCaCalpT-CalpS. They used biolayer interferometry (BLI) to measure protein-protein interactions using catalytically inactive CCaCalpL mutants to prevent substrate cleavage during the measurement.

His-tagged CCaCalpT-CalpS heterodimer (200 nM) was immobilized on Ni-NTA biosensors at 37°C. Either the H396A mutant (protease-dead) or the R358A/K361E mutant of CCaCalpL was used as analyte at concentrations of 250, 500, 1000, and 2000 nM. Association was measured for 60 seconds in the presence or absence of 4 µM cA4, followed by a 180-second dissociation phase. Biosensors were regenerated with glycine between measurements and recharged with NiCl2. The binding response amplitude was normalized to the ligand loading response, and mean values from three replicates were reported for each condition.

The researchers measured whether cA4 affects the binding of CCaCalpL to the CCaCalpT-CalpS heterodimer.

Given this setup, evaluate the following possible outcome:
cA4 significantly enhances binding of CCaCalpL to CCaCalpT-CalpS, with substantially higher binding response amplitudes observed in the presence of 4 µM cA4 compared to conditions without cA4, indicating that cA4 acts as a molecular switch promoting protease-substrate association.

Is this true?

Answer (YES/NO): YES